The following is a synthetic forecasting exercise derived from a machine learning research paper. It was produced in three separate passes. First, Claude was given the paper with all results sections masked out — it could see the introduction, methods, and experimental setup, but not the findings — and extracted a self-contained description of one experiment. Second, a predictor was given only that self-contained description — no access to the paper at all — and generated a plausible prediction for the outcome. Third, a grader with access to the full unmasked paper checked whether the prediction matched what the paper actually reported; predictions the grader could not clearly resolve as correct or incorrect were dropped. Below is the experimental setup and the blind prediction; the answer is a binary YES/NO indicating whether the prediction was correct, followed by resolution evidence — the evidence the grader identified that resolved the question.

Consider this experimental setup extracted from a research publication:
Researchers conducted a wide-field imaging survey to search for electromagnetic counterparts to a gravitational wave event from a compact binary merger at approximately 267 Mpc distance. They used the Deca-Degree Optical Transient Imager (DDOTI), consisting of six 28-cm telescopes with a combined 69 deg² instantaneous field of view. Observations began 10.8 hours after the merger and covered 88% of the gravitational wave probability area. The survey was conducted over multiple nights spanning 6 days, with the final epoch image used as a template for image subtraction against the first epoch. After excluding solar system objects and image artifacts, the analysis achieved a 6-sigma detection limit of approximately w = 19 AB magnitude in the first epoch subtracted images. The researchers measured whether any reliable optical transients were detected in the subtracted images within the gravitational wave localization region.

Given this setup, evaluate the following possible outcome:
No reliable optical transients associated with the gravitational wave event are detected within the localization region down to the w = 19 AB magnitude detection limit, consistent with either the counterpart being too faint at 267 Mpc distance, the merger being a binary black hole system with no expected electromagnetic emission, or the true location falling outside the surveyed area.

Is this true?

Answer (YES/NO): YES